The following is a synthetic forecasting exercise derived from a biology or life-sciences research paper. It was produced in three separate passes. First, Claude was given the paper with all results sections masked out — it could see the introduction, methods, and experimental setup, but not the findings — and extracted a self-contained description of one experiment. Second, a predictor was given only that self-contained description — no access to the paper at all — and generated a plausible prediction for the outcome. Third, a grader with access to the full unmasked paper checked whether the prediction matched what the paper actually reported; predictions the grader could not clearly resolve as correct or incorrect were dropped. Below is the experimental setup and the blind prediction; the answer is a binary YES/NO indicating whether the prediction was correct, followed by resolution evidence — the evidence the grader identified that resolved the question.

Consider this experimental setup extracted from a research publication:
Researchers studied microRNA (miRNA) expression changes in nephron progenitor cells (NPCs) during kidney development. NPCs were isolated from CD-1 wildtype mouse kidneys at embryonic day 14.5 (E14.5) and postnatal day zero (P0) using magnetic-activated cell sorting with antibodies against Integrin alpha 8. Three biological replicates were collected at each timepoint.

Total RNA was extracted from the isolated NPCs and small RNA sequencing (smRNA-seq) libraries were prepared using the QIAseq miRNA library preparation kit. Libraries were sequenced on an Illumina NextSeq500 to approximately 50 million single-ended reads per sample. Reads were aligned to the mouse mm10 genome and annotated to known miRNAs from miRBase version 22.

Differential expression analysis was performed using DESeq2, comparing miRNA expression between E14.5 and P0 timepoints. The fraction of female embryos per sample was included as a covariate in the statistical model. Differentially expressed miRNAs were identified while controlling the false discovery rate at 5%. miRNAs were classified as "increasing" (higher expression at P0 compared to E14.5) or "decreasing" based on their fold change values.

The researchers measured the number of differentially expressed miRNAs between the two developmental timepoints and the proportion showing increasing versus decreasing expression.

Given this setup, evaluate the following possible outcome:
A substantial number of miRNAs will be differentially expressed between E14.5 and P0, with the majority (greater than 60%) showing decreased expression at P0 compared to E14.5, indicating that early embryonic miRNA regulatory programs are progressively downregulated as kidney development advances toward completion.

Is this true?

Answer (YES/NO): NO